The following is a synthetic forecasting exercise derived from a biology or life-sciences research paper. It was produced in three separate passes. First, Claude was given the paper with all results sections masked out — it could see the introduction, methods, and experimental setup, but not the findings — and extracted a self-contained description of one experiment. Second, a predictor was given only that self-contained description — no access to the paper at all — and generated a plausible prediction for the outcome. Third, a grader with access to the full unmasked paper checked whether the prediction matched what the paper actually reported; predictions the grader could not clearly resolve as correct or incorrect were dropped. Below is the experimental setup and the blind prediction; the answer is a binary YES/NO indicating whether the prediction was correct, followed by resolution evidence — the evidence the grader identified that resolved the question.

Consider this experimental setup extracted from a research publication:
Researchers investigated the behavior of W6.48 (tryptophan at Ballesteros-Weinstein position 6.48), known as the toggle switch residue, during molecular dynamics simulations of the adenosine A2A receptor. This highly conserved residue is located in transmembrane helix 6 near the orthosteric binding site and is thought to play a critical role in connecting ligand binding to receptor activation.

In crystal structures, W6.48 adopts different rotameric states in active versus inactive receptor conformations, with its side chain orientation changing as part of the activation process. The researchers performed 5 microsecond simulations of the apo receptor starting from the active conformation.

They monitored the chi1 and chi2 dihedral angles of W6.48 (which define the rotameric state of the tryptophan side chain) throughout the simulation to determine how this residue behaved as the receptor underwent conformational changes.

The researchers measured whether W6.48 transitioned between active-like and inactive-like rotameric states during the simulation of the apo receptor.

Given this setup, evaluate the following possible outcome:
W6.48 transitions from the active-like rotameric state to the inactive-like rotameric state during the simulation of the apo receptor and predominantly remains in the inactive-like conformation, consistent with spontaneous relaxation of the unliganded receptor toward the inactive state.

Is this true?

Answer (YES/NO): YES